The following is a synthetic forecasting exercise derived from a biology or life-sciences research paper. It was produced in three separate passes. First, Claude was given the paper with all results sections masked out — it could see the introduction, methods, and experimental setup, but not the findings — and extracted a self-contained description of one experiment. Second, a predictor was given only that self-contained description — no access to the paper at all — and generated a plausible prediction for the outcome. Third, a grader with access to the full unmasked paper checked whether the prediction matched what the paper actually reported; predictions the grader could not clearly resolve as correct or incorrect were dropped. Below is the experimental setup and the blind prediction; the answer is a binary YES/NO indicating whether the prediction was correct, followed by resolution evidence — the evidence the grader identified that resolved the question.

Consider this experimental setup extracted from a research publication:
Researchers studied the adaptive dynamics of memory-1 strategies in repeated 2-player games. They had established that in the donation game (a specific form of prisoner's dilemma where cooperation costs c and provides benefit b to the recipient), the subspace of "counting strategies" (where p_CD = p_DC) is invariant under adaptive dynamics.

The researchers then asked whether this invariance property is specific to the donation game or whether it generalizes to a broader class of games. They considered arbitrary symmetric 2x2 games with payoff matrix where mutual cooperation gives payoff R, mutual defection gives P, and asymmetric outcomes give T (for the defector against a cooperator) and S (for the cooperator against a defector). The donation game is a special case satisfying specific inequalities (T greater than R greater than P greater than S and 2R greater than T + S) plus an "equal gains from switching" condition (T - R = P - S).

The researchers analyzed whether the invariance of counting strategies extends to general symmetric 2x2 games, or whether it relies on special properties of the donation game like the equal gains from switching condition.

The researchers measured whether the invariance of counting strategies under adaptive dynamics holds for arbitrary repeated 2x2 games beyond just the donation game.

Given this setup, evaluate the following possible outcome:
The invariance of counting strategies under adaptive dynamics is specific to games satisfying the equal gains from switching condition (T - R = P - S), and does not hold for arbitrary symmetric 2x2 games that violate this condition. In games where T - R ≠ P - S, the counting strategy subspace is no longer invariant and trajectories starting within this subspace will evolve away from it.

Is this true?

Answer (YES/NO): NO